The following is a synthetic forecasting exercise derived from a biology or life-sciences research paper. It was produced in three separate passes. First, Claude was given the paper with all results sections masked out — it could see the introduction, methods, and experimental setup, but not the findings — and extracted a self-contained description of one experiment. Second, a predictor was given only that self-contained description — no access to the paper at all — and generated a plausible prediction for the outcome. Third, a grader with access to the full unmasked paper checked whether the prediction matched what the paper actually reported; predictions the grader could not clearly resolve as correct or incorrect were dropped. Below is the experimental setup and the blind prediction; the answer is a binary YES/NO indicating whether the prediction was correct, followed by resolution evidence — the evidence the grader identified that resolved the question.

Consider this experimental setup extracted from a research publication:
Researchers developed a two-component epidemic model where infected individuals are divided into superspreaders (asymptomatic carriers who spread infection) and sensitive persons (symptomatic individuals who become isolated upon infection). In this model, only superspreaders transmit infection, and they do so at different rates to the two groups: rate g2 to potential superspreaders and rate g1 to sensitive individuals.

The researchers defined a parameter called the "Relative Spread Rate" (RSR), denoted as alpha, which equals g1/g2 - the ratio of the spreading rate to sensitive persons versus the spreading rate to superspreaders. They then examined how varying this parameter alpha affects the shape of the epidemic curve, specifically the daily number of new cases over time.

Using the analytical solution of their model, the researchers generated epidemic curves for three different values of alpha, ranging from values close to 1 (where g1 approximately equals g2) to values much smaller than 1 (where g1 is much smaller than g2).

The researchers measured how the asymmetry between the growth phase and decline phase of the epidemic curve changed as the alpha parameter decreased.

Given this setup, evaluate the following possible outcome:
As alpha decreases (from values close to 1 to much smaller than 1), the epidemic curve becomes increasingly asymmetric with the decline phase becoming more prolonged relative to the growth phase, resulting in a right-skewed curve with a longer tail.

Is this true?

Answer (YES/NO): YES